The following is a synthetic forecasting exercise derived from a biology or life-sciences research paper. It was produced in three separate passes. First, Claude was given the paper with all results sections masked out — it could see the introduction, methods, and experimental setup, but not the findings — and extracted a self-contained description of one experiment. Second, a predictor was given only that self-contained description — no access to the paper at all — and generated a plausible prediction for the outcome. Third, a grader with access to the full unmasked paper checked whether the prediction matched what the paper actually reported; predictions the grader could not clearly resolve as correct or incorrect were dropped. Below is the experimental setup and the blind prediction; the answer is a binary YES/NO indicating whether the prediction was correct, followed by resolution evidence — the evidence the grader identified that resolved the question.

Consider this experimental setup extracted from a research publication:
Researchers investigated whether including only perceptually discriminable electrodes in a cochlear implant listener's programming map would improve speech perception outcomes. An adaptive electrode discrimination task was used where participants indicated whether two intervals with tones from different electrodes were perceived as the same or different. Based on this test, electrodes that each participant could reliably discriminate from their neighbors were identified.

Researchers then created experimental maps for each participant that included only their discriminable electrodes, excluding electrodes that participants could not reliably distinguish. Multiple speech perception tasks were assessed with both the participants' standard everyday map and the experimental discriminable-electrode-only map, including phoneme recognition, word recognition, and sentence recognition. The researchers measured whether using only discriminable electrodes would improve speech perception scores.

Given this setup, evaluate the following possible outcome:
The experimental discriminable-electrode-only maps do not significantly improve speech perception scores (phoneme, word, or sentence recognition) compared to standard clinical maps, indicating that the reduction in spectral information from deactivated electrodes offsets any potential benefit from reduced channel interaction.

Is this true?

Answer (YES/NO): NO